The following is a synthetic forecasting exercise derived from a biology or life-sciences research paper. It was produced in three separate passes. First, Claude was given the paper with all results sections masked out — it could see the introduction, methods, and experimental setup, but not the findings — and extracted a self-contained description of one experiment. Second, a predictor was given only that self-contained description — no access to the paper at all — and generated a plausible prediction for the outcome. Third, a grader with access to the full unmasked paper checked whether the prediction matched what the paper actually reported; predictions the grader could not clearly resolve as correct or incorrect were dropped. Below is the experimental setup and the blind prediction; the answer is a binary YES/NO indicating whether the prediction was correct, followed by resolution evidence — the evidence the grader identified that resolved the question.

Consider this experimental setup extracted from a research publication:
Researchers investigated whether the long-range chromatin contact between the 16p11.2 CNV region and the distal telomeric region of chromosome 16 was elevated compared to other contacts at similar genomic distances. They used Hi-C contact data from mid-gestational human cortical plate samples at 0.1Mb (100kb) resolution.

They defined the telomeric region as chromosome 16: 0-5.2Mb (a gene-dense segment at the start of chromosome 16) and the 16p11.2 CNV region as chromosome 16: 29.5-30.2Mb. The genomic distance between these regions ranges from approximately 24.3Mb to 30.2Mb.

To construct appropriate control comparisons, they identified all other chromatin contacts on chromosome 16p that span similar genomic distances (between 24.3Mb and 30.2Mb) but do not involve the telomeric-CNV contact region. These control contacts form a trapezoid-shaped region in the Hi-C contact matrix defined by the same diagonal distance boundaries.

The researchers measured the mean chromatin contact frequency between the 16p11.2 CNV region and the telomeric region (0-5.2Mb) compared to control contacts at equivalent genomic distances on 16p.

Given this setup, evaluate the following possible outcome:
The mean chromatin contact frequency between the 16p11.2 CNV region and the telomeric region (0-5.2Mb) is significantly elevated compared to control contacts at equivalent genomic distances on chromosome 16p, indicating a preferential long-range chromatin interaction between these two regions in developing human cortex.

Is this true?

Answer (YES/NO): YES